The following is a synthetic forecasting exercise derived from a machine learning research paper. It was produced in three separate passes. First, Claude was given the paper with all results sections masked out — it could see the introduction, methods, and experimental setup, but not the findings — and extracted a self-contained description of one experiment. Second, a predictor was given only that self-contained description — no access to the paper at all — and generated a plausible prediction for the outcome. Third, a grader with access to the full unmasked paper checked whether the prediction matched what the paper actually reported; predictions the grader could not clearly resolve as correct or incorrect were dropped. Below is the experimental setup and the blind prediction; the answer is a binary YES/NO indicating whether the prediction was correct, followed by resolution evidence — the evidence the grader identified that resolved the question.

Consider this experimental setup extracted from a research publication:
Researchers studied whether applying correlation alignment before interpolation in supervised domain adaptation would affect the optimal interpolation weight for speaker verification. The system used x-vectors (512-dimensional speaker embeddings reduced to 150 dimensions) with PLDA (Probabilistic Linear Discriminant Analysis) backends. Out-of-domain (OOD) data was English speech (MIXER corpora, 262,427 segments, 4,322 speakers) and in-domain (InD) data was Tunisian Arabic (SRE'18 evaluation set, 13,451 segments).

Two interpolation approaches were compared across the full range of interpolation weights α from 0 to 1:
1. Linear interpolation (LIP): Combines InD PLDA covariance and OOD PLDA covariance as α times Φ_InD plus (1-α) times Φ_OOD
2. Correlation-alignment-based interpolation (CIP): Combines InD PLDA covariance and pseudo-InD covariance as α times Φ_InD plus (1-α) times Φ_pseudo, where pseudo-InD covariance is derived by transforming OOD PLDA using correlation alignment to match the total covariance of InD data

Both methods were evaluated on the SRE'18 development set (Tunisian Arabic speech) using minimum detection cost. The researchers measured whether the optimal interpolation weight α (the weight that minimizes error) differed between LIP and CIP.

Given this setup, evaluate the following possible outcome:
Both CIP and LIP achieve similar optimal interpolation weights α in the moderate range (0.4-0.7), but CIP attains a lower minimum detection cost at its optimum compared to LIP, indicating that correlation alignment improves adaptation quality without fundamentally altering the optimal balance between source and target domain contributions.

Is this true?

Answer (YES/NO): NO